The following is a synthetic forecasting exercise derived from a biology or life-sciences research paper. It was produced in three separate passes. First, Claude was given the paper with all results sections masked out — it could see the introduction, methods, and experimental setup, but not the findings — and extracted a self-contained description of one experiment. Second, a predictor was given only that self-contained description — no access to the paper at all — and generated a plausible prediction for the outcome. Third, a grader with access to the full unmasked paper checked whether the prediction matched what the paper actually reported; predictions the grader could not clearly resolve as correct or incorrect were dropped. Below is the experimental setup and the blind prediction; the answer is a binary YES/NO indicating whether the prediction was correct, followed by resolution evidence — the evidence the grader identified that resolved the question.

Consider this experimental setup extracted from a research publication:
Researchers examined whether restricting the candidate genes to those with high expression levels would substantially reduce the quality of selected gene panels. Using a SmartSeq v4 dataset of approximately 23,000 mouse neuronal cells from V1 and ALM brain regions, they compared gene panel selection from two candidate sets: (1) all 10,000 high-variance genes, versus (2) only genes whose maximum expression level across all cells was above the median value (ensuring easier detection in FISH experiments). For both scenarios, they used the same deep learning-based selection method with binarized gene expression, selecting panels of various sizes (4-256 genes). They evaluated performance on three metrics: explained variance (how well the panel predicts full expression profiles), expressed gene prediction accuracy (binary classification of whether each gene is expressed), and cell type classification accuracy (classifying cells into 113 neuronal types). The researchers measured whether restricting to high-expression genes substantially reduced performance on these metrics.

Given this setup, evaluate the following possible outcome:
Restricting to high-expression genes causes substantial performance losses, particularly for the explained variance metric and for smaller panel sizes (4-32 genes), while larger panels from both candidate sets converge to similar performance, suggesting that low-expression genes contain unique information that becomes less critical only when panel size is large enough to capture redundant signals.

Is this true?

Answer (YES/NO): NO